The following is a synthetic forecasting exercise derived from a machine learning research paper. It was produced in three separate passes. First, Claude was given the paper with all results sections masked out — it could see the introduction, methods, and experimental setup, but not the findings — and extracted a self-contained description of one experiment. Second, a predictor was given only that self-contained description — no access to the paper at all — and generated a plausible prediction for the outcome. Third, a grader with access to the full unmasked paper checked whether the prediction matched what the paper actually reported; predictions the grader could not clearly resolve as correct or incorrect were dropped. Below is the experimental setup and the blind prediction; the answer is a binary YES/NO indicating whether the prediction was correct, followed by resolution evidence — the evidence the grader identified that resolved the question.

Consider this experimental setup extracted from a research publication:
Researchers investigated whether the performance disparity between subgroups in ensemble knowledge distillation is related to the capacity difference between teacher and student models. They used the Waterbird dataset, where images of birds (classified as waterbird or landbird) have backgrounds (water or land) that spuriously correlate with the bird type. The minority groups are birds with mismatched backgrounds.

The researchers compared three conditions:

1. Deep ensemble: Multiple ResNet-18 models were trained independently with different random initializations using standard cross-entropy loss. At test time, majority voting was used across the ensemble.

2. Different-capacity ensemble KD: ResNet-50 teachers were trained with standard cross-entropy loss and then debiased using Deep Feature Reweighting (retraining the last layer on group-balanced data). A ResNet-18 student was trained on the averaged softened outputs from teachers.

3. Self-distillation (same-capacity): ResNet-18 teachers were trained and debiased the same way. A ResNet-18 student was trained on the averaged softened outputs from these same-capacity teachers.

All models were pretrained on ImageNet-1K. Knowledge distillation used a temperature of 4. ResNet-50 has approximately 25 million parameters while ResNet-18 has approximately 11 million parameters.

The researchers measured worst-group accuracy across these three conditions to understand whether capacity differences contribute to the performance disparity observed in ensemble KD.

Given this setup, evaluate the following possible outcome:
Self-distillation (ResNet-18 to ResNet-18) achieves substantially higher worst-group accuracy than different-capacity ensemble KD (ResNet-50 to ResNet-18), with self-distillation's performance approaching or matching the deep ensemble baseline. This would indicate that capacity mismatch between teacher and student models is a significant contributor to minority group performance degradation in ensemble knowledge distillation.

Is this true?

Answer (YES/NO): YES